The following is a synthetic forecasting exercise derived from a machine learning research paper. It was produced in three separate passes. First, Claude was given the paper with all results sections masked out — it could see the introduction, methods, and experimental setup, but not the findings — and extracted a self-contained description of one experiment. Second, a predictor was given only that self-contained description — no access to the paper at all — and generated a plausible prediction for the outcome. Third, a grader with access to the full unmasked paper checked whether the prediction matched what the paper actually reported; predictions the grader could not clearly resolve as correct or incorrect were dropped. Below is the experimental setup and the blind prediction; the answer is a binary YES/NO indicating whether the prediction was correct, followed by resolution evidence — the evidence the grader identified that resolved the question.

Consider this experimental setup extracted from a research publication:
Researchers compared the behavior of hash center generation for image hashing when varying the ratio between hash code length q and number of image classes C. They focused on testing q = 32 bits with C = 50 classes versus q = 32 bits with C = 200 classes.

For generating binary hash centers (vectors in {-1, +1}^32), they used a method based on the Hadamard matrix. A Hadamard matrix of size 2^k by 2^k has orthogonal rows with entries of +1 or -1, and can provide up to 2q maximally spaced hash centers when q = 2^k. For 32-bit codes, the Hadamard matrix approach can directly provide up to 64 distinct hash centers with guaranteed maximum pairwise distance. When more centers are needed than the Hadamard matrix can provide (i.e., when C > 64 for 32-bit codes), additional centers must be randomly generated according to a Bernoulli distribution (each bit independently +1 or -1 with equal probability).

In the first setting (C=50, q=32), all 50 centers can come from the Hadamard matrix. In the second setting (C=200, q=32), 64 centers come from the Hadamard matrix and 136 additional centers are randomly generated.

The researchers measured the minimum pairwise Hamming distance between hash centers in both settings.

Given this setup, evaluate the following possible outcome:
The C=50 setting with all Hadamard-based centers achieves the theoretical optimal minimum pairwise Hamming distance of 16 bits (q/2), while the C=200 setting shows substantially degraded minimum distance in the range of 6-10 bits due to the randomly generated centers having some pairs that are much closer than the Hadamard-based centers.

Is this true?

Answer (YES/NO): NO